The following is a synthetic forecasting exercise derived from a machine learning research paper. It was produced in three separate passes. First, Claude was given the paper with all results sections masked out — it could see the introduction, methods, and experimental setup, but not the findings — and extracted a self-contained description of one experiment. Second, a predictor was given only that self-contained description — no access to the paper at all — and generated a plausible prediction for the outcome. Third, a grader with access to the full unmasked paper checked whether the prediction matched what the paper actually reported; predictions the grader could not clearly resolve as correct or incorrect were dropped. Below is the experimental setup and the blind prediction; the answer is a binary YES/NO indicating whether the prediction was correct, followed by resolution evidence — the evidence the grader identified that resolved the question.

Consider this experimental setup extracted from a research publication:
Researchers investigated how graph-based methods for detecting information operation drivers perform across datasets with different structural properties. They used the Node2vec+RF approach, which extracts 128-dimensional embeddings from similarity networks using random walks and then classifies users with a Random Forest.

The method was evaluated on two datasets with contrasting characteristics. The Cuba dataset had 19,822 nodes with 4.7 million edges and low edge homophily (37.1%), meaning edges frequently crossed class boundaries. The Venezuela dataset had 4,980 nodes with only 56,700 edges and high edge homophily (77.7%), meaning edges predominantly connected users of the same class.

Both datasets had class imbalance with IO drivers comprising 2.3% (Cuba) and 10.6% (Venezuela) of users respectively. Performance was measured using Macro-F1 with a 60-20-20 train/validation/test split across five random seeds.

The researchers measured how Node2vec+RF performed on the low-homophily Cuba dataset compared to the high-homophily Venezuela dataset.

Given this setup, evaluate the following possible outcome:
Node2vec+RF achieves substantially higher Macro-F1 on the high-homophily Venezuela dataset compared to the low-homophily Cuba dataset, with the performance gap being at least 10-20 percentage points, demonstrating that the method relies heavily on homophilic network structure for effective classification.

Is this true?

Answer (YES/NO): NO